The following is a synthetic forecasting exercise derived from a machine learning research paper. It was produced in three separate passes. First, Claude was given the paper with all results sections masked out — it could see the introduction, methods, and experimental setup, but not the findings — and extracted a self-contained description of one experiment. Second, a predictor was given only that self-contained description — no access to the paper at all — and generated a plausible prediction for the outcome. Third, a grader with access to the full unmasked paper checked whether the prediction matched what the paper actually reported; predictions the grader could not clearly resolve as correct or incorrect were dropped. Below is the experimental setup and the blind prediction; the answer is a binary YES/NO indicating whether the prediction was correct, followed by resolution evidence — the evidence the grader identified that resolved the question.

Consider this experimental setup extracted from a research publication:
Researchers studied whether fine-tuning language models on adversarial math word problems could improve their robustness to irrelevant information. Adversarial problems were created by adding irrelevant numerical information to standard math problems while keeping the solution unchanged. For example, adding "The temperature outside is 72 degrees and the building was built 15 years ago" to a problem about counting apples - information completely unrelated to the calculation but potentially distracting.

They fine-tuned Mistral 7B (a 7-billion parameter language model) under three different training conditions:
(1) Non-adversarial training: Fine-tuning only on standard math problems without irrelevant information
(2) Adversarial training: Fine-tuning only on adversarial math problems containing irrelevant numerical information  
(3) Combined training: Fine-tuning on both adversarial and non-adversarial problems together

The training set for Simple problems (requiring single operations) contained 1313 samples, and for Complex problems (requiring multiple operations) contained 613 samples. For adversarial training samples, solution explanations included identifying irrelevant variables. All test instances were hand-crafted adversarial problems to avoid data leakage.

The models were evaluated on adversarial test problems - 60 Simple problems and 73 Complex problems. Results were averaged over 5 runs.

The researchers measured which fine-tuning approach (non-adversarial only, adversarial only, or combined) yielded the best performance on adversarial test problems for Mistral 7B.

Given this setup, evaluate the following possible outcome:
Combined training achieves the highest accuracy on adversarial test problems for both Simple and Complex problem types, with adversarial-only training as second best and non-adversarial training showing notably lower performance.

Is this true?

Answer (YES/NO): NO